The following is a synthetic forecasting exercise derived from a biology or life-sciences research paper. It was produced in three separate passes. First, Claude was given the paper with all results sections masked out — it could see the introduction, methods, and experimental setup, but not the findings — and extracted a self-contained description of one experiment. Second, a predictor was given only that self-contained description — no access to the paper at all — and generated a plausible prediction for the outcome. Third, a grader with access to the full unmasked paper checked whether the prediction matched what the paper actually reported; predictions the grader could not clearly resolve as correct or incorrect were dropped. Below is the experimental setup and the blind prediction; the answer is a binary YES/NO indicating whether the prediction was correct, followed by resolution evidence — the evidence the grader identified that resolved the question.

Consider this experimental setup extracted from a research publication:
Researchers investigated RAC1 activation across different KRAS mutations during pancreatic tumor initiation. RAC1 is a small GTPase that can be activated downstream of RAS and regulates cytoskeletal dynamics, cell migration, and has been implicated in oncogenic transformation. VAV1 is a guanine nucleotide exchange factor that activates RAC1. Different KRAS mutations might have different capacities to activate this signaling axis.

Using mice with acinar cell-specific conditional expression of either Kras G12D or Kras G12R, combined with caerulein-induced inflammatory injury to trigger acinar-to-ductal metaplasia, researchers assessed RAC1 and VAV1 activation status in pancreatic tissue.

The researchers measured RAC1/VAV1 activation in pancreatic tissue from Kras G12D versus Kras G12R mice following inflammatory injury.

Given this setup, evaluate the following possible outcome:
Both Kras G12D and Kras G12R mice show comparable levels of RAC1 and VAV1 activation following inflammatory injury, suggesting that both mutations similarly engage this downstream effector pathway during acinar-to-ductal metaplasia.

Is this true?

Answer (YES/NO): NO